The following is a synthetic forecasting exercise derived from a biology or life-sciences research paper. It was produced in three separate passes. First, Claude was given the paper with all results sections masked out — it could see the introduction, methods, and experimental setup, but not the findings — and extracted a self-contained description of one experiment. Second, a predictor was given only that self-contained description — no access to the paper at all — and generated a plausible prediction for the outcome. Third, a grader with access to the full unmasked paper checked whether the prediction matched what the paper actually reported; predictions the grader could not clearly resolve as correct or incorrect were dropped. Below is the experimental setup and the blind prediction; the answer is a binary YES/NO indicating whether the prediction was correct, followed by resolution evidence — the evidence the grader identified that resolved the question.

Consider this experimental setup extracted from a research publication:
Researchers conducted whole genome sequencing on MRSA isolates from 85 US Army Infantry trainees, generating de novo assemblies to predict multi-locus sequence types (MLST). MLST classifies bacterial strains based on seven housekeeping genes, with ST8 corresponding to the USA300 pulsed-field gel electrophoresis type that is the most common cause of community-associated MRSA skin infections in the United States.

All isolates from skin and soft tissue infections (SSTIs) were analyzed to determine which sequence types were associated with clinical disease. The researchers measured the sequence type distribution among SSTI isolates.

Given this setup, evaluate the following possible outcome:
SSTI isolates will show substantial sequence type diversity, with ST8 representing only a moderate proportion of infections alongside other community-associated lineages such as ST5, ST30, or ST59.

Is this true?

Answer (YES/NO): NO